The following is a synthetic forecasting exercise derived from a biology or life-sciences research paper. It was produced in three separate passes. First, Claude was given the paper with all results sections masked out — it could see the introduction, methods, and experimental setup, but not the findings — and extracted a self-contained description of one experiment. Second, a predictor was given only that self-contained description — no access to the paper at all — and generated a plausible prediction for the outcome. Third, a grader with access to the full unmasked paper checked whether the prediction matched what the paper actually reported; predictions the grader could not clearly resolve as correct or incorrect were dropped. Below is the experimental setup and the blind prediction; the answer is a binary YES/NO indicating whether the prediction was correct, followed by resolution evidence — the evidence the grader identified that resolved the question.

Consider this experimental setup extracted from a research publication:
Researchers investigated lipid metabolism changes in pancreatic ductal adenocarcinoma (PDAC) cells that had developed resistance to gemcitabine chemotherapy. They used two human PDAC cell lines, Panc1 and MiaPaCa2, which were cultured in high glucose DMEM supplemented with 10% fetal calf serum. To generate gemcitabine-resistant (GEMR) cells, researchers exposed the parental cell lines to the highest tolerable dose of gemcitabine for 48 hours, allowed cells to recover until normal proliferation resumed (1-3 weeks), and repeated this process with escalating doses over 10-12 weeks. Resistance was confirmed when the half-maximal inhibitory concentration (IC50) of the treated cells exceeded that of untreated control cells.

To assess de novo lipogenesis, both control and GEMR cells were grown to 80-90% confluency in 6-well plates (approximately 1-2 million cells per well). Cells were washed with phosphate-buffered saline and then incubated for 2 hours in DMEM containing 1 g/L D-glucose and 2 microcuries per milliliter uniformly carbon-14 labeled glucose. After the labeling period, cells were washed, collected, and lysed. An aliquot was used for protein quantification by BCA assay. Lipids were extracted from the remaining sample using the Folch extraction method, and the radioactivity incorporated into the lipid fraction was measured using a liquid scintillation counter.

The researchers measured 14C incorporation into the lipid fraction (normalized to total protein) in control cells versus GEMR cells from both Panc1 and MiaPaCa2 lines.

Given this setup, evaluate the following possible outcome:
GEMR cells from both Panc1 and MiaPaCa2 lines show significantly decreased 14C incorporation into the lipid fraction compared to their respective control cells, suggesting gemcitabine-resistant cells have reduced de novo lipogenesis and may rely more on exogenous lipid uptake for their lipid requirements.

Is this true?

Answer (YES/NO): NO